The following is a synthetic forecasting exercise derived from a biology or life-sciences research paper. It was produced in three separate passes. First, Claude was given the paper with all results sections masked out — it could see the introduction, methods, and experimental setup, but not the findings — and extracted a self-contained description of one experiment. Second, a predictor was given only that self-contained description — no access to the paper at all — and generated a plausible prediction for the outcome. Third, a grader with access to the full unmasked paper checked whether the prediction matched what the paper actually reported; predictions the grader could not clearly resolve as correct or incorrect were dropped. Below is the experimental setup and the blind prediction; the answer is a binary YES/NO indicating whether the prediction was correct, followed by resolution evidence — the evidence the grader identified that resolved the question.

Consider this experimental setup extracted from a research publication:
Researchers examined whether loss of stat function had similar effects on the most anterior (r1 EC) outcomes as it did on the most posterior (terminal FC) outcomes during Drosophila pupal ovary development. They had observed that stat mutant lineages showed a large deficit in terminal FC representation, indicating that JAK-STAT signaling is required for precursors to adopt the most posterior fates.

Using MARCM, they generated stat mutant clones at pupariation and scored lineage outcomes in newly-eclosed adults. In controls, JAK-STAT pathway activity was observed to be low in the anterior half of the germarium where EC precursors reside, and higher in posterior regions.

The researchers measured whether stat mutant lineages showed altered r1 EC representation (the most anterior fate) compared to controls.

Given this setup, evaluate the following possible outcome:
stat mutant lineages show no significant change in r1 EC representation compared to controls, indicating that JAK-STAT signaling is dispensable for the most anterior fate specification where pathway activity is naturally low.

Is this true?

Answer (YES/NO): YES